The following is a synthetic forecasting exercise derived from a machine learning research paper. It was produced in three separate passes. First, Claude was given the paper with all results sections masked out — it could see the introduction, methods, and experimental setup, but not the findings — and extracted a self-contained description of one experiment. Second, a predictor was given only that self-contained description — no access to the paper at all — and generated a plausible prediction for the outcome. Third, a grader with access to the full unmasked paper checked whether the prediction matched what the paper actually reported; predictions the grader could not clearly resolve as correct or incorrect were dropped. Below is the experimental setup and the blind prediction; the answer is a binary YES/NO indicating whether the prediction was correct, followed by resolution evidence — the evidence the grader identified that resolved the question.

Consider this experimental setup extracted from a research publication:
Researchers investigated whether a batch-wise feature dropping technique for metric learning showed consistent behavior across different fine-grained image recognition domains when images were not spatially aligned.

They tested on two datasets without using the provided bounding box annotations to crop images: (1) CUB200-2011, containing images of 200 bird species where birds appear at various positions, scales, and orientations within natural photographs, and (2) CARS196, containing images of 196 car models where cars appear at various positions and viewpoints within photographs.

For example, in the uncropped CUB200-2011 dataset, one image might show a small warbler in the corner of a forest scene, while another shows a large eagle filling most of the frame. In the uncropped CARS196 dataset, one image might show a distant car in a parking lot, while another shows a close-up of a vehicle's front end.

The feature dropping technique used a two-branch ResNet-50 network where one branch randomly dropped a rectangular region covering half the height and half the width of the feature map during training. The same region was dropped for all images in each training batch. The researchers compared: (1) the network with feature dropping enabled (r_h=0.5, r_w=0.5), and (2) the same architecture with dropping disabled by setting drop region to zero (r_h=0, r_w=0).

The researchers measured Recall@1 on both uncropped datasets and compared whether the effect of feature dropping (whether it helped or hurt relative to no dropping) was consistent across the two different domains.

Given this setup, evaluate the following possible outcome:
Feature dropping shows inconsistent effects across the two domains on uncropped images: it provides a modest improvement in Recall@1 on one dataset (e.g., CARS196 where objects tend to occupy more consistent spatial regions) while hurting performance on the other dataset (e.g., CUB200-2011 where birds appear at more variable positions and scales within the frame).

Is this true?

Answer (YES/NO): NO